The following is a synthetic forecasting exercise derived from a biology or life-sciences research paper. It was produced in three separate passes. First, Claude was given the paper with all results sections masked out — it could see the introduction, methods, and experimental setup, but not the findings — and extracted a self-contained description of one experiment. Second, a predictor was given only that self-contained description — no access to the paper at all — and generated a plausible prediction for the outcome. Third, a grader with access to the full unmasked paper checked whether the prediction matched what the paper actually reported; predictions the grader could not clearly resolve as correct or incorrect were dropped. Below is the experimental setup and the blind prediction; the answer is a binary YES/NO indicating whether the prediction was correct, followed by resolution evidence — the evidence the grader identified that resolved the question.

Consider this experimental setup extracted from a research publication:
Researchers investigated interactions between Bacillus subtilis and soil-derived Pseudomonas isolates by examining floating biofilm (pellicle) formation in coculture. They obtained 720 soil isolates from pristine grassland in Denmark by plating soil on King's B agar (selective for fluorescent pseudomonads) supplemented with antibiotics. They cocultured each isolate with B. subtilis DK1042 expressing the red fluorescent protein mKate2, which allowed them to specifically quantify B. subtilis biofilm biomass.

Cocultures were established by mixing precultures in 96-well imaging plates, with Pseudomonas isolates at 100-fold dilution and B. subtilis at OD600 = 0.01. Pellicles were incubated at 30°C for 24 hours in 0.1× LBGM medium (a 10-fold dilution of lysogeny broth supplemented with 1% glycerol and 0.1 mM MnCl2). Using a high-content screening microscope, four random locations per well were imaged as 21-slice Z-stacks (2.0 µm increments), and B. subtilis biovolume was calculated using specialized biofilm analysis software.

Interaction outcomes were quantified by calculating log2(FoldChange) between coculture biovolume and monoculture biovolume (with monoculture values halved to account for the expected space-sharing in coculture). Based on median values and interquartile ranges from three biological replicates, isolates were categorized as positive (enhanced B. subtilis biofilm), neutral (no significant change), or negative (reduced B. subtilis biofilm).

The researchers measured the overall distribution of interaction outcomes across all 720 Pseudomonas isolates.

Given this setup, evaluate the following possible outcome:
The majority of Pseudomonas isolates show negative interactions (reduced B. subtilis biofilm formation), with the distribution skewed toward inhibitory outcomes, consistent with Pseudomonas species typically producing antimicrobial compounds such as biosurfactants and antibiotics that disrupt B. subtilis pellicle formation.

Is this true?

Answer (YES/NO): NO